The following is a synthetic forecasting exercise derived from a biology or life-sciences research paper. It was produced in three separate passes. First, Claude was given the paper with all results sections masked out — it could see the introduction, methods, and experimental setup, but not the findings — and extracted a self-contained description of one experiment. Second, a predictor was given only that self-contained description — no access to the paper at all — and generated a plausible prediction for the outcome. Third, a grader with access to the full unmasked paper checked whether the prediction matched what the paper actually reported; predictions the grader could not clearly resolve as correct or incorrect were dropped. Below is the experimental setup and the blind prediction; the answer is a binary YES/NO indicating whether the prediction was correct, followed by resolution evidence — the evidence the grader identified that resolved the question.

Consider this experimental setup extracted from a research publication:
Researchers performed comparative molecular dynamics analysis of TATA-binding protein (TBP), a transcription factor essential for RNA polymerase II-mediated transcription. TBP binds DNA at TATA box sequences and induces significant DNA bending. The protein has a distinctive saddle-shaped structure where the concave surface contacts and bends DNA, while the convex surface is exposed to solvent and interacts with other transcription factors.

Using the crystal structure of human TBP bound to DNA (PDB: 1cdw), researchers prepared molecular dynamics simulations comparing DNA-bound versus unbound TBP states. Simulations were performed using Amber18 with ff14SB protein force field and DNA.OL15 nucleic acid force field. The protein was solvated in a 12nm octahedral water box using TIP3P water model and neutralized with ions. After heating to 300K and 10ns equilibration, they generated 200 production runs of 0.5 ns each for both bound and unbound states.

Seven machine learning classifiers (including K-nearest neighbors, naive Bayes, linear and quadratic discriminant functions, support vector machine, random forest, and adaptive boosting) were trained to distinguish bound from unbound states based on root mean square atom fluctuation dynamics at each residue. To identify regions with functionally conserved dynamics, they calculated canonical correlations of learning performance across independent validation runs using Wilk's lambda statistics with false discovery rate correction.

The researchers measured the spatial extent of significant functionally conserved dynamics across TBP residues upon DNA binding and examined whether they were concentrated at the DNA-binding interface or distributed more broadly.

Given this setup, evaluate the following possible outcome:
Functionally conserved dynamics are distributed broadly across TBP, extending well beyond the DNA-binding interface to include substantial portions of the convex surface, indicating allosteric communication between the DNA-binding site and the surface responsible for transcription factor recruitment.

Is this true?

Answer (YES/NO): NO